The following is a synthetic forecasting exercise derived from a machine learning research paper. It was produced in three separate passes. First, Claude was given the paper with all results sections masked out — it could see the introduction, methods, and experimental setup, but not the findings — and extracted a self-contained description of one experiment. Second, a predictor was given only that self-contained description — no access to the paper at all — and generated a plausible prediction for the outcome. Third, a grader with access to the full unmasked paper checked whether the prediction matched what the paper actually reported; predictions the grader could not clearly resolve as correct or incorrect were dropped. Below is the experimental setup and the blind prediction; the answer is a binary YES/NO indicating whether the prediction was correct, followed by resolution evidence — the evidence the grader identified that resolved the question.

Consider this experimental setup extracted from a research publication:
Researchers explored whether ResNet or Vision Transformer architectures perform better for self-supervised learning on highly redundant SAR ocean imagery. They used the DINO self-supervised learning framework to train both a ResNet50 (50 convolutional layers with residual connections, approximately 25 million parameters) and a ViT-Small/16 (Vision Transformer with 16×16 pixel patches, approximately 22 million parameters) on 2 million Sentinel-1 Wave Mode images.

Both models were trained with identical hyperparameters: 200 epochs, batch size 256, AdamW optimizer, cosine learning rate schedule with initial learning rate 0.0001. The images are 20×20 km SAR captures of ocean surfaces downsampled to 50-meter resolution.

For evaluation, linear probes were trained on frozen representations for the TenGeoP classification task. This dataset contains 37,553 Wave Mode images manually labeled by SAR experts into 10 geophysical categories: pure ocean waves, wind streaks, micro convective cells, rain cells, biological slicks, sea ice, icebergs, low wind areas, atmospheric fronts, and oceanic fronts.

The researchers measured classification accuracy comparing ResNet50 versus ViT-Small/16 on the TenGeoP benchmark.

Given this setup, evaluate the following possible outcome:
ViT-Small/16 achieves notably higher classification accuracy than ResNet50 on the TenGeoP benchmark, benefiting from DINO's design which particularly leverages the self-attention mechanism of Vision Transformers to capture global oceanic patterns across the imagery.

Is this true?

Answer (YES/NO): YES